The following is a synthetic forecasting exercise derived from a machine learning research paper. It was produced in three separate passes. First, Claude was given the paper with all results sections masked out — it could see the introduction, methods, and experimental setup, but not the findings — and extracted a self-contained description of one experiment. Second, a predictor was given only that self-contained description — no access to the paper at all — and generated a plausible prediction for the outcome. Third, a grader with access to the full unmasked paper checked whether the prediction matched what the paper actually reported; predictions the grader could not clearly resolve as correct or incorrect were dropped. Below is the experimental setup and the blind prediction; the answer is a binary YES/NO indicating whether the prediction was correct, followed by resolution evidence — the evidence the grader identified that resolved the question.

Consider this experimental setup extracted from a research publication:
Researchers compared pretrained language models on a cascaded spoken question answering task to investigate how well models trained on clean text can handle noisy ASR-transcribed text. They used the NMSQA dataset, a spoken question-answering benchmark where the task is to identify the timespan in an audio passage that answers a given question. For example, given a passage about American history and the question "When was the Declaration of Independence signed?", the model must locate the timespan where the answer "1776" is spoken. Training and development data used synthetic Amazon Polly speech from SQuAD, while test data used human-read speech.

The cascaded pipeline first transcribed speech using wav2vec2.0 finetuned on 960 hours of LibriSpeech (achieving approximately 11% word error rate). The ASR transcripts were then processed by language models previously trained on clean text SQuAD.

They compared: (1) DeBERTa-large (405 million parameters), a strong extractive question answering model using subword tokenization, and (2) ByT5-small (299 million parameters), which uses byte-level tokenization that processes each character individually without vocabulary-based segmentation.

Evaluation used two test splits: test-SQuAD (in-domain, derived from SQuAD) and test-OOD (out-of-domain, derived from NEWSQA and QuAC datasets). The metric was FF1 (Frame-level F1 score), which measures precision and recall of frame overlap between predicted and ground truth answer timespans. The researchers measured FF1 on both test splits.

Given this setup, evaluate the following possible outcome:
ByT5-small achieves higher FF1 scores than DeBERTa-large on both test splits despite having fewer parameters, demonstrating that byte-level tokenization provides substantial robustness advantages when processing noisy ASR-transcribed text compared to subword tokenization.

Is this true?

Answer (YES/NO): YES